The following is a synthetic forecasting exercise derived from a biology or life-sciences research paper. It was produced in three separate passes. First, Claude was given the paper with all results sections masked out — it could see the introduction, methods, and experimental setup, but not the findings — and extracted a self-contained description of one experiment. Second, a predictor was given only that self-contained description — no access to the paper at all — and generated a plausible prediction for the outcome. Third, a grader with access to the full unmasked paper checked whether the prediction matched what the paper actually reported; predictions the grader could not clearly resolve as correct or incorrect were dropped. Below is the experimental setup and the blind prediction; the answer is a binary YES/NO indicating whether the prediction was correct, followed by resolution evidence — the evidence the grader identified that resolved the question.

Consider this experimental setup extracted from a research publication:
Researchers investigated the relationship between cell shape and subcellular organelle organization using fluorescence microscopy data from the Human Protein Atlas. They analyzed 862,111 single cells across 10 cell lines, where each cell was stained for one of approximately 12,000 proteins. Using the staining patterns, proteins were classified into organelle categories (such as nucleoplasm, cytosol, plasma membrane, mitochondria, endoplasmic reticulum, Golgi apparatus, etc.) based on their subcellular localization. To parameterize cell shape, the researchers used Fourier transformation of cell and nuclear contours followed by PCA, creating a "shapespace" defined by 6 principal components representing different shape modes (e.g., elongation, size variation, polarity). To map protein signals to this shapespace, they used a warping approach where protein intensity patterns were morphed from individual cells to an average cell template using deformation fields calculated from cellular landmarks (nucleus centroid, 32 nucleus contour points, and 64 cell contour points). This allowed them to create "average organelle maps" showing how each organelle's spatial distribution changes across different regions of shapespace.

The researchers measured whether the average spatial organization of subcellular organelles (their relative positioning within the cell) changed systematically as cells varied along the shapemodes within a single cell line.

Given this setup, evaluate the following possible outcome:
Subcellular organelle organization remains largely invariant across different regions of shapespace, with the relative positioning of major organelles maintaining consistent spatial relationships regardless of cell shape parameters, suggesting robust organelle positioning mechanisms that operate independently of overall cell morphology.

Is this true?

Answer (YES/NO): YES